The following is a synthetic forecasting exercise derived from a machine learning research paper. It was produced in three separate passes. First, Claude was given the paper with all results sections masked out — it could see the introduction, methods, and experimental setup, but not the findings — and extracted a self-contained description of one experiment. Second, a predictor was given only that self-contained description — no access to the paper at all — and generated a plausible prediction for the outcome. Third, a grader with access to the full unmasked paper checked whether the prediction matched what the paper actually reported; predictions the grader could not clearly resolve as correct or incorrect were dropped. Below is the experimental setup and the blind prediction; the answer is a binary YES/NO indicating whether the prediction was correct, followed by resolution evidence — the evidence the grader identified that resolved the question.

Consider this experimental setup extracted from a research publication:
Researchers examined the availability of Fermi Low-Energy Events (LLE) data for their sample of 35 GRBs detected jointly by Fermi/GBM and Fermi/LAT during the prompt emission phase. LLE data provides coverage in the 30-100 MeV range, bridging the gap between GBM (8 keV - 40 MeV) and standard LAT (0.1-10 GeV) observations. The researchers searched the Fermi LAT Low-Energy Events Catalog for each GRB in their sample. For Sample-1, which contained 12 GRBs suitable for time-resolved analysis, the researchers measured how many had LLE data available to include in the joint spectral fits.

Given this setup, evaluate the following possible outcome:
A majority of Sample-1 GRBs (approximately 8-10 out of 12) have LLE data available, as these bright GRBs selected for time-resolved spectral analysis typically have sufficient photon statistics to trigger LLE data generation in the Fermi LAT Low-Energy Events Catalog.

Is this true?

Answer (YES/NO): NO